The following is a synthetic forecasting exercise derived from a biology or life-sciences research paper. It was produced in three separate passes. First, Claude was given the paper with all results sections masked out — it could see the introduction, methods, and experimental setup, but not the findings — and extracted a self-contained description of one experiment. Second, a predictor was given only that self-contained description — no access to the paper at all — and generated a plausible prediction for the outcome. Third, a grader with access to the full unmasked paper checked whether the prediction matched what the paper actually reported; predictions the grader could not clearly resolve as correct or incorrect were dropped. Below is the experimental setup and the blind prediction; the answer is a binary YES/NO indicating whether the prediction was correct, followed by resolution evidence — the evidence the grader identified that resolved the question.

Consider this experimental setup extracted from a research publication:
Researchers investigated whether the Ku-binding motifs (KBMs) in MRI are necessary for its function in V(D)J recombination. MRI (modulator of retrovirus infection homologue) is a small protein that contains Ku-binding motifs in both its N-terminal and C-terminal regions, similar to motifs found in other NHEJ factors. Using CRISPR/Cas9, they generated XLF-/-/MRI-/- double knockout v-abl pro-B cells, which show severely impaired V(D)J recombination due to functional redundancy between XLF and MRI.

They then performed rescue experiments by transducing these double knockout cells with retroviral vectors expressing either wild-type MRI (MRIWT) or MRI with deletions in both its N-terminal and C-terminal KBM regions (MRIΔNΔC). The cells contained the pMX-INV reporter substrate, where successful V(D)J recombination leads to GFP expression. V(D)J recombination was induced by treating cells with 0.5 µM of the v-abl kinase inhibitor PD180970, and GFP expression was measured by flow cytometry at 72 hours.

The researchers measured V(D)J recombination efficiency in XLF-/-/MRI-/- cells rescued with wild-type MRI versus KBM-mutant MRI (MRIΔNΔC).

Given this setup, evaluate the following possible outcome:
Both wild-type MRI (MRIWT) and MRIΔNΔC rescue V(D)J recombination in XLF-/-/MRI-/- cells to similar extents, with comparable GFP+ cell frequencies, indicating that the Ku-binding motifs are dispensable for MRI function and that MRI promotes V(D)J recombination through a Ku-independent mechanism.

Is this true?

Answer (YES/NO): NO